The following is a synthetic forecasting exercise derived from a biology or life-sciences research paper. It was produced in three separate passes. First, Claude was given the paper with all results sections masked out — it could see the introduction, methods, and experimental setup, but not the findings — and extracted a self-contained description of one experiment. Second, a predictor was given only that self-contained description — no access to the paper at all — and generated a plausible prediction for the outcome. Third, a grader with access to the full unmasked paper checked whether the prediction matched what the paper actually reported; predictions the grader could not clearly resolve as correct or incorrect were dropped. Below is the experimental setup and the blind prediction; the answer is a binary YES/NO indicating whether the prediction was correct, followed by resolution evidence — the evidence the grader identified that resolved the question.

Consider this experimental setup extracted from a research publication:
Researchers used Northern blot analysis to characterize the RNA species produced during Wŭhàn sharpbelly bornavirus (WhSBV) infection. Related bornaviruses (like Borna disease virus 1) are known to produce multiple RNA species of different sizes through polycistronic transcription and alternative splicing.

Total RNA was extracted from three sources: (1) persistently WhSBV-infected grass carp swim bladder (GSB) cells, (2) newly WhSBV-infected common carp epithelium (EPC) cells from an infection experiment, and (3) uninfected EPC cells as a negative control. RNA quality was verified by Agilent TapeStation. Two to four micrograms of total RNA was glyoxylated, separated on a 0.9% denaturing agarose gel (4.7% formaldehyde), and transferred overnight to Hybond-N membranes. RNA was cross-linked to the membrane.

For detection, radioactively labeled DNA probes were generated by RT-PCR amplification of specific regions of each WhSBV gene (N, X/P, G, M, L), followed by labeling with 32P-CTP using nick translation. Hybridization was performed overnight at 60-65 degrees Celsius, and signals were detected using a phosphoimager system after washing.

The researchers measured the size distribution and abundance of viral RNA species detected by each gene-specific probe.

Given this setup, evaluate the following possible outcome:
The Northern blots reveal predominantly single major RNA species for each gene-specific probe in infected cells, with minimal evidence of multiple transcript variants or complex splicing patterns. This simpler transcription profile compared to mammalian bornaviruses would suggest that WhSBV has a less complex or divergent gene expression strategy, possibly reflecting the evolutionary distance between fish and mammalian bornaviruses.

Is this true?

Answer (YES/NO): NO